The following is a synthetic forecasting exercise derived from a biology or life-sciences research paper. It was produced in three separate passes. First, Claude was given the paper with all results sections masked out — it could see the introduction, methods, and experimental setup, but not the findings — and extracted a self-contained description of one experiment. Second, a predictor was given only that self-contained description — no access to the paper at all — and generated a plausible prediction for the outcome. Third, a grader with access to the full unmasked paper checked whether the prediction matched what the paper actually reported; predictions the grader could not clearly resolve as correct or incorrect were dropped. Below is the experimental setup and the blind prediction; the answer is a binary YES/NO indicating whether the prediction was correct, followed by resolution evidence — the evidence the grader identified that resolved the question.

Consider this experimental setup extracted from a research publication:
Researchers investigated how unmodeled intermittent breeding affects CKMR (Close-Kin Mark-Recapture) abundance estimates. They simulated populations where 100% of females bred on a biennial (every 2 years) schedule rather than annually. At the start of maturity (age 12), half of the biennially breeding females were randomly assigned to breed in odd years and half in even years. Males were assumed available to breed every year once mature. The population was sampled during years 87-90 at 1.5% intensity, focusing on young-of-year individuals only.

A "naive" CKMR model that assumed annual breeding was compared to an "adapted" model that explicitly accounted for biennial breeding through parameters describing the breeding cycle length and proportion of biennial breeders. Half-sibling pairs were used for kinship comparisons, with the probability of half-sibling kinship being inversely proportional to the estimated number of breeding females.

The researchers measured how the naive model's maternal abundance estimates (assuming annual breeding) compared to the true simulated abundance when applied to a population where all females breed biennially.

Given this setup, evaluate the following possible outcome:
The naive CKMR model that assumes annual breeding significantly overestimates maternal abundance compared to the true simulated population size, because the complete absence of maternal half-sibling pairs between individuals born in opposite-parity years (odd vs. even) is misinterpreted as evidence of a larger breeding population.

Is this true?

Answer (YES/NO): YES